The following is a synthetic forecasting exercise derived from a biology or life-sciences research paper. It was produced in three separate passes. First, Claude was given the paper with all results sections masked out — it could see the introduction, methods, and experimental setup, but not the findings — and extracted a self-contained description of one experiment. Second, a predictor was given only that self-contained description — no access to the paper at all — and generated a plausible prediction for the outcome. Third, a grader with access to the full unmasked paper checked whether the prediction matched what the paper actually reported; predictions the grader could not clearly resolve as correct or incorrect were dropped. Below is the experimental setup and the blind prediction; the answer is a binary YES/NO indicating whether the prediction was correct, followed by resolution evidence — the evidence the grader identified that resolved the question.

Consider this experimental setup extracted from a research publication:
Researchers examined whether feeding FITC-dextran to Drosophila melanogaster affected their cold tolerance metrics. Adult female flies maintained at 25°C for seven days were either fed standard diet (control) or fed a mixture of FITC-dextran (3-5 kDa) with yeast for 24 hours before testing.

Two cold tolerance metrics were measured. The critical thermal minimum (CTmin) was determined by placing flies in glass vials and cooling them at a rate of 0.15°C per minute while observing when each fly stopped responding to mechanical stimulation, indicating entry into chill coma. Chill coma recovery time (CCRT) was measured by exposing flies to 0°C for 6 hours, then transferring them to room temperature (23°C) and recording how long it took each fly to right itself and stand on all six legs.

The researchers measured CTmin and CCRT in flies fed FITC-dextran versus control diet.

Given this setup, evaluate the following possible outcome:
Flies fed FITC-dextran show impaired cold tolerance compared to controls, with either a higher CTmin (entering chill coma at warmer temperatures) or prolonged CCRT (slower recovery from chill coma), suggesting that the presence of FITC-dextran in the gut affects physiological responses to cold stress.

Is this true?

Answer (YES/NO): NO